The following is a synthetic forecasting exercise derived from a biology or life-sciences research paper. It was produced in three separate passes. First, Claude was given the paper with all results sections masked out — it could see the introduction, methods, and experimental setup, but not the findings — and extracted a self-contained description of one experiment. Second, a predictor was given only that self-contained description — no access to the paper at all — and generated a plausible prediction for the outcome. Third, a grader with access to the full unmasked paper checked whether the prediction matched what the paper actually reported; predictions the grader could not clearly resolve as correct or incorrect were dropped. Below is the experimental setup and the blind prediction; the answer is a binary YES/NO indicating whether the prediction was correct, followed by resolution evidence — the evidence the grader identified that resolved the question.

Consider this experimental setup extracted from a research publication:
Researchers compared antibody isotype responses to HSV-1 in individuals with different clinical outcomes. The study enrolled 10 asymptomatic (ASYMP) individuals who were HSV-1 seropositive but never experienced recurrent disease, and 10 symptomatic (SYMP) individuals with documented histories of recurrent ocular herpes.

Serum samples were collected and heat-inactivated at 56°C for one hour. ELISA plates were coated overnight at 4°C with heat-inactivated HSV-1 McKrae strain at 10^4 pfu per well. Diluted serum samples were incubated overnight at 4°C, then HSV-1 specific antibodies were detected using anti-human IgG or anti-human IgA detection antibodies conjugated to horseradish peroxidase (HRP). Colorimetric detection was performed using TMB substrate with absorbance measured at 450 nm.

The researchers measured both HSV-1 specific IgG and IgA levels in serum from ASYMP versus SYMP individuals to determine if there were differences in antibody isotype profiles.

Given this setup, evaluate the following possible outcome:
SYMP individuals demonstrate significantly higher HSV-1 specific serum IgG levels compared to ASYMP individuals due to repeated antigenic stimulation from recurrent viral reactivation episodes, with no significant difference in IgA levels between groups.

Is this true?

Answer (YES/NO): NO